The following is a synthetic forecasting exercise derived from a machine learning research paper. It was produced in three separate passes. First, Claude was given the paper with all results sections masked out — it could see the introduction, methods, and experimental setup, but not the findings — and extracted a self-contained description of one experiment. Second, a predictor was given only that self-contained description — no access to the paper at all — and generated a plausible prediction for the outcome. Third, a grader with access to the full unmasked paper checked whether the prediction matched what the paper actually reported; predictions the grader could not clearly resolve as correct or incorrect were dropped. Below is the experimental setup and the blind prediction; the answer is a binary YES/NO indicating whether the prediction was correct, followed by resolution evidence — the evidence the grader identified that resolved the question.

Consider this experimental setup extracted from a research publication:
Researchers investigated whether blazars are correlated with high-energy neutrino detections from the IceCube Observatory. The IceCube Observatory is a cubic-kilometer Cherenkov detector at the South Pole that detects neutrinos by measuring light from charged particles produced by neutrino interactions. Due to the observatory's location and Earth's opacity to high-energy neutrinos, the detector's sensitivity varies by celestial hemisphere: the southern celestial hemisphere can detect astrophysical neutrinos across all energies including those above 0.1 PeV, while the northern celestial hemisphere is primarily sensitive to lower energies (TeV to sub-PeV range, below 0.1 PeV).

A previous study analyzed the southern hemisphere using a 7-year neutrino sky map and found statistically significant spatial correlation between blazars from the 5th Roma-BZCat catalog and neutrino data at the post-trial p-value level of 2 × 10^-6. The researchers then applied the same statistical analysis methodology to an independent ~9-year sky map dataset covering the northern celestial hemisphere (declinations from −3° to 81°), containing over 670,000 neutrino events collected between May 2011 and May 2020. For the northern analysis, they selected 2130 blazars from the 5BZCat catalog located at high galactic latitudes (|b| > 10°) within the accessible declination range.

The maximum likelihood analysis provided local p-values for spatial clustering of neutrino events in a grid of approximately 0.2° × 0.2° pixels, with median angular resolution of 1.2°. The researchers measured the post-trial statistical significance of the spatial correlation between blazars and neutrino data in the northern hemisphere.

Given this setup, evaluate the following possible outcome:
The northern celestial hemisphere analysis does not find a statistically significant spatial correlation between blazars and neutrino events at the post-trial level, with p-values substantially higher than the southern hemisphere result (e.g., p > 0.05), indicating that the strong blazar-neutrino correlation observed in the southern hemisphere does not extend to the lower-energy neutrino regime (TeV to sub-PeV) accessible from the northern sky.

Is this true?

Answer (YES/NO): NO